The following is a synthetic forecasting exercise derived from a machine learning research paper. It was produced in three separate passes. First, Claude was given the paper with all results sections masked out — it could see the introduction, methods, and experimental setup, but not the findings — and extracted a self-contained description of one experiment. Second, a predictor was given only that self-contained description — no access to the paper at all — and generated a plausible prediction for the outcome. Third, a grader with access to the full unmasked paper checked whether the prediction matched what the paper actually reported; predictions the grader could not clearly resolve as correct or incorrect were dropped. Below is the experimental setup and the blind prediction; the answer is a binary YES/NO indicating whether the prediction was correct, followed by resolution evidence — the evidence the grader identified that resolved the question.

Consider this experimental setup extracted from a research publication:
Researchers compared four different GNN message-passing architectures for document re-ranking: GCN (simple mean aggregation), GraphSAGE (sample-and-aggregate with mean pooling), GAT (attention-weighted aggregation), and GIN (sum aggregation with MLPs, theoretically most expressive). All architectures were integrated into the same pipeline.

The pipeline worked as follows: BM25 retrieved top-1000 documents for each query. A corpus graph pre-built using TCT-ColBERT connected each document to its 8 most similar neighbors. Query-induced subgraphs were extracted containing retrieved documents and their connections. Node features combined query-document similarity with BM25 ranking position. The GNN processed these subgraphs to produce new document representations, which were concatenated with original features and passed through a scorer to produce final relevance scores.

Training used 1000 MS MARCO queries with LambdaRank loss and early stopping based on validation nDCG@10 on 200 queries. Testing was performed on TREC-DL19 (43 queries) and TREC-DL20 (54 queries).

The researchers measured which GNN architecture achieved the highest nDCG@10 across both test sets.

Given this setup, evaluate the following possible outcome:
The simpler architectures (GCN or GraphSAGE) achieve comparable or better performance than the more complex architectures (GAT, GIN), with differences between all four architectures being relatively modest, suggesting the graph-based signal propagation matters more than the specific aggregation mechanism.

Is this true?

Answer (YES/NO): YES